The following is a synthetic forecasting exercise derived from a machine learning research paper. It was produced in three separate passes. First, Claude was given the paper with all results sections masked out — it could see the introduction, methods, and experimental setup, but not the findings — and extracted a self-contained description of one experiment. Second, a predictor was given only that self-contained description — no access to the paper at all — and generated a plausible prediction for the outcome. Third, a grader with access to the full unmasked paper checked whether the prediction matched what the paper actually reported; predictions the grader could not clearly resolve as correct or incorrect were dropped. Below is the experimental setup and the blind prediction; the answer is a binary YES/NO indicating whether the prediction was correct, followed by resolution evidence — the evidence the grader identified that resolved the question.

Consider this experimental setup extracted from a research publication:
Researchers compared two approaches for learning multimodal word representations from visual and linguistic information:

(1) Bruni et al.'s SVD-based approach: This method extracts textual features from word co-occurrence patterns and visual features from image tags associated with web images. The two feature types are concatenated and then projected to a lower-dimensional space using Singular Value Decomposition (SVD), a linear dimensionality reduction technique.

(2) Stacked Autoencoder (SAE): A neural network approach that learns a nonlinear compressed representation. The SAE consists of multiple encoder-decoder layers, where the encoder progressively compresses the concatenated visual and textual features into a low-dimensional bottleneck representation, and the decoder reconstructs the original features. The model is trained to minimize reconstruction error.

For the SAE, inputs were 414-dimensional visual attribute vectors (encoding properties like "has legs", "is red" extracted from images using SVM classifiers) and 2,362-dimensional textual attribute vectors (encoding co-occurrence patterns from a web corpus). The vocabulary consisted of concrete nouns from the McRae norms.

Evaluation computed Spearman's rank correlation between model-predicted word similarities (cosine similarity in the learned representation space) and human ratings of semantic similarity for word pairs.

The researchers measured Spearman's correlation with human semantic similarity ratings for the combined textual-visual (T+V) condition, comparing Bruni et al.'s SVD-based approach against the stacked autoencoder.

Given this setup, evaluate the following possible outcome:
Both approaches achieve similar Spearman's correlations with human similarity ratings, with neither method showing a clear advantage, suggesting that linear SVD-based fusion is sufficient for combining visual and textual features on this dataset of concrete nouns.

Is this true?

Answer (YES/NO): NO